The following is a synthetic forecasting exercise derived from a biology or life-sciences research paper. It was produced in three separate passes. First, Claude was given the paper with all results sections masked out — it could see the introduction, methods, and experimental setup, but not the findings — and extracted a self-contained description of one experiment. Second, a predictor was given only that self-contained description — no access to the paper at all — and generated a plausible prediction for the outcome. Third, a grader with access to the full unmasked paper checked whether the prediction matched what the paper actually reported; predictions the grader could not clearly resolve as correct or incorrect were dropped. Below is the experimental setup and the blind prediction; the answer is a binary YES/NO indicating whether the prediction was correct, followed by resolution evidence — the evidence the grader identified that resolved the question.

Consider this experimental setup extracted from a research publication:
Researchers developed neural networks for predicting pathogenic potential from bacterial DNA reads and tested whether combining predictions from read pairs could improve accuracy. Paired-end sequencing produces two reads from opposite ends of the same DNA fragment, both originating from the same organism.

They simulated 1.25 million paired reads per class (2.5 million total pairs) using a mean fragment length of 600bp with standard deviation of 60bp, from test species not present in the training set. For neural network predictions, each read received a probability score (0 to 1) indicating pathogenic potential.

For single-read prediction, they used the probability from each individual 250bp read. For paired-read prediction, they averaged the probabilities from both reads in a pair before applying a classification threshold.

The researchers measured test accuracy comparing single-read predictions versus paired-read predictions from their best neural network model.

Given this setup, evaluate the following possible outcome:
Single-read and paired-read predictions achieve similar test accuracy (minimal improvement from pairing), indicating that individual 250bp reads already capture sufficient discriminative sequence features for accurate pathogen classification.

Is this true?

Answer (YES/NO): NO